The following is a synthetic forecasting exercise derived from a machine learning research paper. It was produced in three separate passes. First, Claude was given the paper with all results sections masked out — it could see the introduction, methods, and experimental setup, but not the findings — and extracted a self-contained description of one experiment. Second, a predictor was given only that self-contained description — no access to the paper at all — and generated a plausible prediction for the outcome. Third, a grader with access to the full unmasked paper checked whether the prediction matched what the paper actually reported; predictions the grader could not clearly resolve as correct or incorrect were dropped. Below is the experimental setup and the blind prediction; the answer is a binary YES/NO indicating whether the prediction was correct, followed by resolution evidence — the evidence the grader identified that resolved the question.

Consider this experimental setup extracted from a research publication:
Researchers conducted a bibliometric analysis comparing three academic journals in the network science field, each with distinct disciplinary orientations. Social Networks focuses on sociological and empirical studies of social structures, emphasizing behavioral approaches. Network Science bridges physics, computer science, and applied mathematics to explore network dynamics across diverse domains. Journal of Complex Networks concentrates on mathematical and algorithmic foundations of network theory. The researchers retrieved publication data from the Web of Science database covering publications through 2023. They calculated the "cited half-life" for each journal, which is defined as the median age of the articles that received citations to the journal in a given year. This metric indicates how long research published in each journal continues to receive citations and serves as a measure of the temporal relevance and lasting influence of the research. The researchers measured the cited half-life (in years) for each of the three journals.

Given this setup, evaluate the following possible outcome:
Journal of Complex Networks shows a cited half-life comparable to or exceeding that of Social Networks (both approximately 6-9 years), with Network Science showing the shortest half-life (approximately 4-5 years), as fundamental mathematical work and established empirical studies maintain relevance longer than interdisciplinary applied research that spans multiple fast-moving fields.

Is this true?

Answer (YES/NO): NO